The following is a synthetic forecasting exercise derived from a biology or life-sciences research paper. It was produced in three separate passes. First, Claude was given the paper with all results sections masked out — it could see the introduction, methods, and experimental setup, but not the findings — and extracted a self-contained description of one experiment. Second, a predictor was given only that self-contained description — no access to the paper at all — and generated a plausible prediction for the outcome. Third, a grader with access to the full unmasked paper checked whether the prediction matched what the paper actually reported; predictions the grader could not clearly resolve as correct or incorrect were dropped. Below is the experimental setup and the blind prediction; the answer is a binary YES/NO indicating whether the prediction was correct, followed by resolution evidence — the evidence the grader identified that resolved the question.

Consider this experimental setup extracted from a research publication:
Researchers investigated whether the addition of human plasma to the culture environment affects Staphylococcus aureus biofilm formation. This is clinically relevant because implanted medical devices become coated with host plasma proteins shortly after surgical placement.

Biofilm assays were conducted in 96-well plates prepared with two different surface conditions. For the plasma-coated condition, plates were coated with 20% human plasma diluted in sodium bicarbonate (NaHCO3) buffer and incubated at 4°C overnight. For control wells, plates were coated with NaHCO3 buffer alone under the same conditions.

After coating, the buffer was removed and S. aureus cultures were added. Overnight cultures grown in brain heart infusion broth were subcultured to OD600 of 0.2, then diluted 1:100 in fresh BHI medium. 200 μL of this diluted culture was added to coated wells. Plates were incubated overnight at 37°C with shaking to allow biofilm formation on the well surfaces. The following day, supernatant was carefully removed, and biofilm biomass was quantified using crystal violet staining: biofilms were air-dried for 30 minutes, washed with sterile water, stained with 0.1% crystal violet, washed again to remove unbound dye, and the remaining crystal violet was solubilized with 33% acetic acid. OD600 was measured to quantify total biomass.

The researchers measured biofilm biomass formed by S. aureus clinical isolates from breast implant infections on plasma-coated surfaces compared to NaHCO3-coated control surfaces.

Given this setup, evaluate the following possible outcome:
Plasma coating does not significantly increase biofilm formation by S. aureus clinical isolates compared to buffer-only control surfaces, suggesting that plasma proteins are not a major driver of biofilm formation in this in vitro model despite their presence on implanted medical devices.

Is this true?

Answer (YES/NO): NO